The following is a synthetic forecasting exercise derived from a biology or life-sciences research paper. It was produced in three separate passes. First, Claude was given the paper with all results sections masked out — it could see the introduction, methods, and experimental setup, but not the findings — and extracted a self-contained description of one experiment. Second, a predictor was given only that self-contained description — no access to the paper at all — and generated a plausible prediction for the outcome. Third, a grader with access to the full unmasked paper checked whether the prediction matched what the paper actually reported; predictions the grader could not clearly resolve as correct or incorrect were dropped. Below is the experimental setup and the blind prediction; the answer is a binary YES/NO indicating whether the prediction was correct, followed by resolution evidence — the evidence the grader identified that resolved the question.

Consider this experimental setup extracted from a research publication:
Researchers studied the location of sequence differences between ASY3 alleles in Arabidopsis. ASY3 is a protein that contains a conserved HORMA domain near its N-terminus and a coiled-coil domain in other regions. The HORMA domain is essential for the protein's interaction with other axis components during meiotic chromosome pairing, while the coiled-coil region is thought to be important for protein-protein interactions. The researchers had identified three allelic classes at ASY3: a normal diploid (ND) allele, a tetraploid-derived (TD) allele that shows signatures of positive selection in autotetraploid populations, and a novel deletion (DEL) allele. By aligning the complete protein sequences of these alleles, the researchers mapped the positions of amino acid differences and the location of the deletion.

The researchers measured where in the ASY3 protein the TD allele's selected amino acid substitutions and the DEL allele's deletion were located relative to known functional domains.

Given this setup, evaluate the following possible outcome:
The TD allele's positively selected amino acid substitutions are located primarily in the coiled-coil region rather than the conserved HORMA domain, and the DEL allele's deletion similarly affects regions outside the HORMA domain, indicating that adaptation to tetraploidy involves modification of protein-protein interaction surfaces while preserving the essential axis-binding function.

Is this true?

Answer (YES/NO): NO